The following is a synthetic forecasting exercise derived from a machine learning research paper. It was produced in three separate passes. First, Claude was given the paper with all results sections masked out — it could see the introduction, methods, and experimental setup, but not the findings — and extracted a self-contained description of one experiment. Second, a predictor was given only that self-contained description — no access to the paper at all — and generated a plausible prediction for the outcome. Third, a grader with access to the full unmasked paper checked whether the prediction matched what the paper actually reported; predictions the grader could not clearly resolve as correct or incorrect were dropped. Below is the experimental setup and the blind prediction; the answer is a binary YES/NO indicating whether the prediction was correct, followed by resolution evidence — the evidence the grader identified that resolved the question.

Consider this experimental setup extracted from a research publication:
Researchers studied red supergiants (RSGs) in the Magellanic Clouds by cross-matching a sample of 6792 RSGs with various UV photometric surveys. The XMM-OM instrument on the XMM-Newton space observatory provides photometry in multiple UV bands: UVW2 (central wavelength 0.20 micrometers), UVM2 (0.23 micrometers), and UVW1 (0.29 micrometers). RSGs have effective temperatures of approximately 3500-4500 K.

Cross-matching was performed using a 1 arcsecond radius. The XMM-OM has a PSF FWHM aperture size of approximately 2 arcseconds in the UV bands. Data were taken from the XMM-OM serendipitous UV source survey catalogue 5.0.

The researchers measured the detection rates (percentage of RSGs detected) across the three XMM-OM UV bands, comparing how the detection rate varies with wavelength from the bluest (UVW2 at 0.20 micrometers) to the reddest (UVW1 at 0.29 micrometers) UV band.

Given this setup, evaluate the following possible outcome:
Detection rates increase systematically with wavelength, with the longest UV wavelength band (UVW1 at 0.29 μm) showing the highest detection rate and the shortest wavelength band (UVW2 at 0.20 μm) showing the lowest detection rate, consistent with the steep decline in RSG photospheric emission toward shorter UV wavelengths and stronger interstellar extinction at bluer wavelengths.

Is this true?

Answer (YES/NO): YES